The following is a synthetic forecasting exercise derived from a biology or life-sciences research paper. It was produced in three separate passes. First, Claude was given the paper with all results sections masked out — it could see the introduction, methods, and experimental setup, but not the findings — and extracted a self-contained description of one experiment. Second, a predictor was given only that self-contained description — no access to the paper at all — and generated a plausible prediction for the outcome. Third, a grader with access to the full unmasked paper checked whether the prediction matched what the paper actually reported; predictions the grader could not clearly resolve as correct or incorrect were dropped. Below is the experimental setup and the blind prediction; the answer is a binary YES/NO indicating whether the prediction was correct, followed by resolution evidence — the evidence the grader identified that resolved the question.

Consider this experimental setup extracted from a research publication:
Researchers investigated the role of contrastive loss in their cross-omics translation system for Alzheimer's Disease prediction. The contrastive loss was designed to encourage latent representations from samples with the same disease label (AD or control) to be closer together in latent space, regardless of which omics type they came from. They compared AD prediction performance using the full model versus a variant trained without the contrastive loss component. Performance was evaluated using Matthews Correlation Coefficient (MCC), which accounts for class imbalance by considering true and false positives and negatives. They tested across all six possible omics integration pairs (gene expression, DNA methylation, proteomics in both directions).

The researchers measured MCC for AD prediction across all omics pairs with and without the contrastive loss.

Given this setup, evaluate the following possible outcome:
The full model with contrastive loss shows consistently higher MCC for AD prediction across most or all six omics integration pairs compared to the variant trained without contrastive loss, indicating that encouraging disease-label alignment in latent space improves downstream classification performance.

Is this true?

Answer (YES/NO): YES